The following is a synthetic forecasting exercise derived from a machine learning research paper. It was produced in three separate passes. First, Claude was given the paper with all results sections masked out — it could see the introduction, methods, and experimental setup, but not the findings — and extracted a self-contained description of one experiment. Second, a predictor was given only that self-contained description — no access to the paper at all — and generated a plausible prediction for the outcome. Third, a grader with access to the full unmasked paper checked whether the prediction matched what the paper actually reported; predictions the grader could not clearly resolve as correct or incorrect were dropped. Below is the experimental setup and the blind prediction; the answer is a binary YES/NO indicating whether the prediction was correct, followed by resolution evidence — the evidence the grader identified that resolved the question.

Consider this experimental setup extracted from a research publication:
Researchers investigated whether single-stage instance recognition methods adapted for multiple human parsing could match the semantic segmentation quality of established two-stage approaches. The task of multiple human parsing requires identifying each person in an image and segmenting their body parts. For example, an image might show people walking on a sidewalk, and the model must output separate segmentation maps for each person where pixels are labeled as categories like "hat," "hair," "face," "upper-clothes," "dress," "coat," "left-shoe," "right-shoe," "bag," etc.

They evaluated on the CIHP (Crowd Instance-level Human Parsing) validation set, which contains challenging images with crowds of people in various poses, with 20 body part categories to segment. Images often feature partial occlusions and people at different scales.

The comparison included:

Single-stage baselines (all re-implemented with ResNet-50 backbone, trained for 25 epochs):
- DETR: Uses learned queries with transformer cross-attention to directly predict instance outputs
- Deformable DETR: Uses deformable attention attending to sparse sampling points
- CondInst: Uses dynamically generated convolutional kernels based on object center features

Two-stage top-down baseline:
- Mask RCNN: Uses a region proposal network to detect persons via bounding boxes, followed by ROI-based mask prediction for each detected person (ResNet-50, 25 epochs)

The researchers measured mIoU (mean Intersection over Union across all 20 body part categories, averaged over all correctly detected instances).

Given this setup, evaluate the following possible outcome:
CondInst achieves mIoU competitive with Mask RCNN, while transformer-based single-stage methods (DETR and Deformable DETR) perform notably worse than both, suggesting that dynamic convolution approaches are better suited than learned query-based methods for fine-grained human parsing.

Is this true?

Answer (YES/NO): NO